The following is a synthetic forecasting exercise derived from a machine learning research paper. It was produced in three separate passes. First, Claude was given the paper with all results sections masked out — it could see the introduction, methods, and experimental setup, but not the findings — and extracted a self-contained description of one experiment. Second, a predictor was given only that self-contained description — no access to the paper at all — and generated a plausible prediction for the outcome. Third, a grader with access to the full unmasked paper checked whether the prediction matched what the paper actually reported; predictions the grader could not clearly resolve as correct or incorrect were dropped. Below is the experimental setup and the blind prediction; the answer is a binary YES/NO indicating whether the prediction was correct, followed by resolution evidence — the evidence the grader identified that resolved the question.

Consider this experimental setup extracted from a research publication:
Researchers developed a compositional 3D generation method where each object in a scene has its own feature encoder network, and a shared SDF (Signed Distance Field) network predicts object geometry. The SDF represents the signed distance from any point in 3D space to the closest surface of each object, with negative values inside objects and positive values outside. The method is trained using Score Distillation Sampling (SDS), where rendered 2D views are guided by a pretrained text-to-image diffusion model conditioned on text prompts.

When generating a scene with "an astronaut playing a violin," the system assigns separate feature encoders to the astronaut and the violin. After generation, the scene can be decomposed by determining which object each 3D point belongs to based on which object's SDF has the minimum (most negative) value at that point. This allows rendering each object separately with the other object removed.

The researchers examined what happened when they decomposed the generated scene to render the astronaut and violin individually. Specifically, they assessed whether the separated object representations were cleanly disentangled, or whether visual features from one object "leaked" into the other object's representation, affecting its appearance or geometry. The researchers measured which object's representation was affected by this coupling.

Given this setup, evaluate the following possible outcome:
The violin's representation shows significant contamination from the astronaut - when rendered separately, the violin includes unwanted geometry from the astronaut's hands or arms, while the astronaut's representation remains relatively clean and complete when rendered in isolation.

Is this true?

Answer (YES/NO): YES